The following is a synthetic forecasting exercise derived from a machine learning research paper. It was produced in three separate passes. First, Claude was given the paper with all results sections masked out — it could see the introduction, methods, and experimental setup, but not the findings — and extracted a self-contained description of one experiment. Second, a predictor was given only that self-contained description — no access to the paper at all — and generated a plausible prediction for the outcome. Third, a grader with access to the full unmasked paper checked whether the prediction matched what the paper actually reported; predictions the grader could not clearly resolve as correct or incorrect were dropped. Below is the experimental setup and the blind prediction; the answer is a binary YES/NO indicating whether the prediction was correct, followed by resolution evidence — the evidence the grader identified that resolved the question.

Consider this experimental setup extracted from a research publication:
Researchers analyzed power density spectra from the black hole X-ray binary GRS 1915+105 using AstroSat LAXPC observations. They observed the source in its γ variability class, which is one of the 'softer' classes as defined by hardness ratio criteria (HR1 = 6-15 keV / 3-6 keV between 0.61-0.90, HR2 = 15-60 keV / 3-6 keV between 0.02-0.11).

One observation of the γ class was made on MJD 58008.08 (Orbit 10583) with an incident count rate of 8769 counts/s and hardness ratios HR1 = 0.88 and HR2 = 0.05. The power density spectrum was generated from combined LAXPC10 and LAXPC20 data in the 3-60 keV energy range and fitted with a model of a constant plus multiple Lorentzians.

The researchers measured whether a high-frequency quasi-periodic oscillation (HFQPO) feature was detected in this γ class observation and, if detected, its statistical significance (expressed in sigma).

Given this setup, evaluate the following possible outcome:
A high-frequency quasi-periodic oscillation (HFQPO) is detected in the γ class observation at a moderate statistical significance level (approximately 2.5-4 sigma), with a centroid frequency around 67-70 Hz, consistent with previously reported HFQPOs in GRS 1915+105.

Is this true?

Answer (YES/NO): NO